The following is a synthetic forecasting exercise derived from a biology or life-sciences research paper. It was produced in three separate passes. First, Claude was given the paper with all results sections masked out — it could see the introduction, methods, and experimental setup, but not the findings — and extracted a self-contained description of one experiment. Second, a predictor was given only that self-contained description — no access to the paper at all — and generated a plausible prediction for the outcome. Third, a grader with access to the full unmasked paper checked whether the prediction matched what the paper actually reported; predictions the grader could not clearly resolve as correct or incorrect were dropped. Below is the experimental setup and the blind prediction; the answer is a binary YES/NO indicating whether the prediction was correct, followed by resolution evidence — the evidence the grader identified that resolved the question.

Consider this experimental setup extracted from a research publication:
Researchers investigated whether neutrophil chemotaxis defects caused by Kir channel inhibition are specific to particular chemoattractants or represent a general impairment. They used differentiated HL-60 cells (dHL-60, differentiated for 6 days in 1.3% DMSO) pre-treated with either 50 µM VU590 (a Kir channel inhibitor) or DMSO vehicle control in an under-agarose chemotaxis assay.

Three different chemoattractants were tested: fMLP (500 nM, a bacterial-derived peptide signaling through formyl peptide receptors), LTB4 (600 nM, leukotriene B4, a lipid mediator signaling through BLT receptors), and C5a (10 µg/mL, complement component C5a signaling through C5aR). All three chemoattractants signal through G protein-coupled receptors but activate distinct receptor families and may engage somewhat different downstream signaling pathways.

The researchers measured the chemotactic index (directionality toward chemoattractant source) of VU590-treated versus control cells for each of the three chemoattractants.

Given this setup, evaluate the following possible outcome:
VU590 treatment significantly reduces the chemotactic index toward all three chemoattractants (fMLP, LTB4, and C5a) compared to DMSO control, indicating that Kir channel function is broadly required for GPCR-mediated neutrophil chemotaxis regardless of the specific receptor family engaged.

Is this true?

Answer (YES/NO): YES